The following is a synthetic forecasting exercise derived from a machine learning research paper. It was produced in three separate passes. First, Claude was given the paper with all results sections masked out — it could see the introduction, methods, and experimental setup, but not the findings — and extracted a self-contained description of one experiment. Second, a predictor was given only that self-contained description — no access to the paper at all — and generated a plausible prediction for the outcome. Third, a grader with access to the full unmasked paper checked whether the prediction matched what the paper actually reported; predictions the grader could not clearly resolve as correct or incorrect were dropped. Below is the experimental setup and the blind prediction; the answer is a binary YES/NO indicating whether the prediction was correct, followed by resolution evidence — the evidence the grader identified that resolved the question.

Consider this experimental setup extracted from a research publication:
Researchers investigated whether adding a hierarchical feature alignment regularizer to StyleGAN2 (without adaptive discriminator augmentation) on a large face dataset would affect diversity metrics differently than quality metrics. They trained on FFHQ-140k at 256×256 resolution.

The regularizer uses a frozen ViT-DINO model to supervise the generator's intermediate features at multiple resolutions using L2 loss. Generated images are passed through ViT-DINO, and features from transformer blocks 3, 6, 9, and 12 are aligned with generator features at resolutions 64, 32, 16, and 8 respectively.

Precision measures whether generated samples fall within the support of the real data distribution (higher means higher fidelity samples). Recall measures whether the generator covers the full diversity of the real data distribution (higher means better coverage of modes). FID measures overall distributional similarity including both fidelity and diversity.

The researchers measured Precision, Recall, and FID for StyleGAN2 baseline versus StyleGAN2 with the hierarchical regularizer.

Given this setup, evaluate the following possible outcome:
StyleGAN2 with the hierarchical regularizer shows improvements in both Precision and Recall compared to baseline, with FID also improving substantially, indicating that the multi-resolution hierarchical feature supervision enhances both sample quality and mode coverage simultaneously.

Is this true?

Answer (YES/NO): NO